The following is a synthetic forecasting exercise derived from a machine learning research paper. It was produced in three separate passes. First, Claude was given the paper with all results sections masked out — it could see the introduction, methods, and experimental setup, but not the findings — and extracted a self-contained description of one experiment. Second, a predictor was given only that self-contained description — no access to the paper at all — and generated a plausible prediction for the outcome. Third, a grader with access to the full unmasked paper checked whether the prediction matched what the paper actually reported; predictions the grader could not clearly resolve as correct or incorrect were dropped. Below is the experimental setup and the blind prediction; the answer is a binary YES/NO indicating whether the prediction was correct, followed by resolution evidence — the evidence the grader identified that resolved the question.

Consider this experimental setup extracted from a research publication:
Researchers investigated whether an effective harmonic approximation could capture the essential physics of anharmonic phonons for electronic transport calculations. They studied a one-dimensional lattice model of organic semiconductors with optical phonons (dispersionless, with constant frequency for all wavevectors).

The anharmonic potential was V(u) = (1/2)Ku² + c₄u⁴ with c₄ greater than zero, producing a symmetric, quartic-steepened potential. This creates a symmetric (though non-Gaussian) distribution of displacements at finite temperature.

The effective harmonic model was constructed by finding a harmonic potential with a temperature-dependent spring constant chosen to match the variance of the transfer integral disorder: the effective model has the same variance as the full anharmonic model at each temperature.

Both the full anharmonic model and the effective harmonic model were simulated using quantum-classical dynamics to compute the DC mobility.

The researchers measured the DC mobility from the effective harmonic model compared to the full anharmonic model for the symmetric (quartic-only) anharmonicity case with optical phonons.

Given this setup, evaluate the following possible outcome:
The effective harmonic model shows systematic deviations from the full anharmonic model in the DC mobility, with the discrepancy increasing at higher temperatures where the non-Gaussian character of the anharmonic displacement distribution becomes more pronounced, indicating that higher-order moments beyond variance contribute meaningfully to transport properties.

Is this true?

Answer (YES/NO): NO